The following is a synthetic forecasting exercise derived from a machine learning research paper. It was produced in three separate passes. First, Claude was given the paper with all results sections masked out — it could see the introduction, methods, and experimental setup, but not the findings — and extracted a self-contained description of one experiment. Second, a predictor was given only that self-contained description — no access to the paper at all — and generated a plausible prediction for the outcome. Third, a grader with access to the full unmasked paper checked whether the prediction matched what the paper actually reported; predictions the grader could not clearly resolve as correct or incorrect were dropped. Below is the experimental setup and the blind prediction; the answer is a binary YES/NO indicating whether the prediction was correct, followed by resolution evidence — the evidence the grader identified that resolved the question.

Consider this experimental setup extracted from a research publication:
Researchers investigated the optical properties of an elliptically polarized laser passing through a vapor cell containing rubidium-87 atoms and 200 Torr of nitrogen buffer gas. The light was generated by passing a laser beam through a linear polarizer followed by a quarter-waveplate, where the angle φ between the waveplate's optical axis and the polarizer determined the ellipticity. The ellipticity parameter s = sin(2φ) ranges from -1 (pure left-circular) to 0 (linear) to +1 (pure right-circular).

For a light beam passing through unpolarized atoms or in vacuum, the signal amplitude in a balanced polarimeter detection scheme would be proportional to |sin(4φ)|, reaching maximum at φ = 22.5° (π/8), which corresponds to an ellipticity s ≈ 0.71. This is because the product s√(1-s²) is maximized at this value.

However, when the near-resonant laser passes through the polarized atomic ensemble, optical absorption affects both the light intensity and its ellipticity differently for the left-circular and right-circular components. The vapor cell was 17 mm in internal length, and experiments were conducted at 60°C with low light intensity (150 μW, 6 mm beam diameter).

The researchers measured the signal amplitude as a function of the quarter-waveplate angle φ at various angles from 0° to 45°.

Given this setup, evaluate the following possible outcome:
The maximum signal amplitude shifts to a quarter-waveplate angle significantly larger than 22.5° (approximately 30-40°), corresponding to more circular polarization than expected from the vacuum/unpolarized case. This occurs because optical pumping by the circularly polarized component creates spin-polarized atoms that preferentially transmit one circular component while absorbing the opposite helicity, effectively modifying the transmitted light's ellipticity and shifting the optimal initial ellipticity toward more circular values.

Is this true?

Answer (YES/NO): NO